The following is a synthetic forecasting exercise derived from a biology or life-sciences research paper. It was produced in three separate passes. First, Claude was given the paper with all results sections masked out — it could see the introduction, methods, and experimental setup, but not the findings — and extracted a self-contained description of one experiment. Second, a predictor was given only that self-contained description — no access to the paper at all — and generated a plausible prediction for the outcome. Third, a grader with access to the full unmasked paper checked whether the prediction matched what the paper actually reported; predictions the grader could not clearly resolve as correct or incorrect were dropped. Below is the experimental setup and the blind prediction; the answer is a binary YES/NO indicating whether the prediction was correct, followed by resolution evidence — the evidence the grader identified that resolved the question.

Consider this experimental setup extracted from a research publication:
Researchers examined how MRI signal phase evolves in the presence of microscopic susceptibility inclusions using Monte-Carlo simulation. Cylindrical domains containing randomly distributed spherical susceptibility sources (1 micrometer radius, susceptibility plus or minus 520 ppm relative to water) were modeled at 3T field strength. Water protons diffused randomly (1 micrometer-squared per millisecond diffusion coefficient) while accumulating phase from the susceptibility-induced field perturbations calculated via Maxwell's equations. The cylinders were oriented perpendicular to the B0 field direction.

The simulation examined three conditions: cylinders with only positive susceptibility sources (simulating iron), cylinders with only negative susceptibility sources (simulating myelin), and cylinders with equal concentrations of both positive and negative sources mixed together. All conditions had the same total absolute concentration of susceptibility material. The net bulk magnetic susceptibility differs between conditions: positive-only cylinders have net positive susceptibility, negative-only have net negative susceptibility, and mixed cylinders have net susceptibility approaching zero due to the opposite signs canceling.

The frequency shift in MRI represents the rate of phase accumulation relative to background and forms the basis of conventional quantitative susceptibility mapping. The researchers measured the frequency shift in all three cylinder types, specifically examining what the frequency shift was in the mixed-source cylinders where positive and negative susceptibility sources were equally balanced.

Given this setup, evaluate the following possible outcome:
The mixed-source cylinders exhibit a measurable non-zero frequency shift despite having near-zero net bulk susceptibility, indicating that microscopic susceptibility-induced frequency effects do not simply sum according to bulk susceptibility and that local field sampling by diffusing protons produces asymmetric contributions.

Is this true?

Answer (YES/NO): NO